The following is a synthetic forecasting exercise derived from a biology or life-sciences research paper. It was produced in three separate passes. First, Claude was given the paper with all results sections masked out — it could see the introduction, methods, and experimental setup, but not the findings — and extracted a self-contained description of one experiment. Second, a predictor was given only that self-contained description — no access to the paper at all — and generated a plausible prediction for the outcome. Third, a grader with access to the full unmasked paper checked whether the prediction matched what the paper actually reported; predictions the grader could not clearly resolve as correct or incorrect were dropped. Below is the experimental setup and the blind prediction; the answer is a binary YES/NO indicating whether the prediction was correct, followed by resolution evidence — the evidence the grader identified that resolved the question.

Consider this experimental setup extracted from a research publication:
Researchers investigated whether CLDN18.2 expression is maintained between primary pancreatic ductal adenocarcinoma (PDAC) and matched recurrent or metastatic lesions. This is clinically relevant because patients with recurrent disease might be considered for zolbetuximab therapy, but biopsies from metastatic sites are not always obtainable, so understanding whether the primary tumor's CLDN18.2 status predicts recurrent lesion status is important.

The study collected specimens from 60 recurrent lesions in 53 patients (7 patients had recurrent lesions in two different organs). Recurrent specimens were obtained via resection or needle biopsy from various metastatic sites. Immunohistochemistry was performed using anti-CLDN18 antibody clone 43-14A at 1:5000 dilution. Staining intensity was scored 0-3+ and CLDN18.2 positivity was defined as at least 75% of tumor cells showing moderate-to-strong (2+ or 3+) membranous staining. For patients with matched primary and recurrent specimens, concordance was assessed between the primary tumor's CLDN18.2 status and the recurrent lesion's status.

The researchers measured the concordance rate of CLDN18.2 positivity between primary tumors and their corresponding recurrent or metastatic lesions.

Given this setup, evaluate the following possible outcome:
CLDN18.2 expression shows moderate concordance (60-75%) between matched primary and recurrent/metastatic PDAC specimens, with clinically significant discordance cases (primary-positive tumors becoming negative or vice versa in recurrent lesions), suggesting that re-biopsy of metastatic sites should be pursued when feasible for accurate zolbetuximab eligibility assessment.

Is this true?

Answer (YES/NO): NO